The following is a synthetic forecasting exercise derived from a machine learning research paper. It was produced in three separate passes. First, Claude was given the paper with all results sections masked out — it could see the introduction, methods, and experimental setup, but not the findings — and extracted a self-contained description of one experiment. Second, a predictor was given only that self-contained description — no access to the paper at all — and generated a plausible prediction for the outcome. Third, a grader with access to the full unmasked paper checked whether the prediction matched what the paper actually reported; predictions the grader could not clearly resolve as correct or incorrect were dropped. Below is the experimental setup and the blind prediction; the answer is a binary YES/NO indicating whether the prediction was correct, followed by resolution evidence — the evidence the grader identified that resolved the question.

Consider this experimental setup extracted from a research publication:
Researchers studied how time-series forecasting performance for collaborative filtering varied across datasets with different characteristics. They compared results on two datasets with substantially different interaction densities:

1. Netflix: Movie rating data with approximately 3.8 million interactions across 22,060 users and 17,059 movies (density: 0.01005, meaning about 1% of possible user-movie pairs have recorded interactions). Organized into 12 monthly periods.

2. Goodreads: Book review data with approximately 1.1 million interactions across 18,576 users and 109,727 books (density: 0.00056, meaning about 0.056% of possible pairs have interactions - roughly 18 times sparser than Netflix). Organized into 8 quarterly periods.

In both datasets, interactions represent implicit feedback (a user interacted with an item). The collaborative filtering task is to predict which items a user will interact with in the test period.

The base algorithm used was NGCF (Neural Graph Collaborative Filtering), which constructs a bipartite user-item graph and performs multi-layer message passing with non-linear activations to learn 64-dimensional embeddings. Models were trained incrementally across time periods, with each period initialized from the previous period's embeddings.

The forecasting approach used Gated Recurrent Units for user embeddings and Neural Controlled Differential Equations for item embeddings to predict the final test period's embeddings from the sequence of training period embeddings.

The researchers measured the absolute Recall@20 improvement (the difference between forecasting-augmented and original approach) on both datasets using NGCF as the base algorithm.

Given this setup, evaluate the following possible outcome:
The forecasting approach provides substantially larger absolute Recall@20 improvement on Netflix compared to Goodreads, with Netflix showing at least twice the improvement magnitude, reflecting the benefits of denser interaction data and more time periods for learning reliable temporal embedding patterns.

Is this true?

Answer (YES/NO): YES